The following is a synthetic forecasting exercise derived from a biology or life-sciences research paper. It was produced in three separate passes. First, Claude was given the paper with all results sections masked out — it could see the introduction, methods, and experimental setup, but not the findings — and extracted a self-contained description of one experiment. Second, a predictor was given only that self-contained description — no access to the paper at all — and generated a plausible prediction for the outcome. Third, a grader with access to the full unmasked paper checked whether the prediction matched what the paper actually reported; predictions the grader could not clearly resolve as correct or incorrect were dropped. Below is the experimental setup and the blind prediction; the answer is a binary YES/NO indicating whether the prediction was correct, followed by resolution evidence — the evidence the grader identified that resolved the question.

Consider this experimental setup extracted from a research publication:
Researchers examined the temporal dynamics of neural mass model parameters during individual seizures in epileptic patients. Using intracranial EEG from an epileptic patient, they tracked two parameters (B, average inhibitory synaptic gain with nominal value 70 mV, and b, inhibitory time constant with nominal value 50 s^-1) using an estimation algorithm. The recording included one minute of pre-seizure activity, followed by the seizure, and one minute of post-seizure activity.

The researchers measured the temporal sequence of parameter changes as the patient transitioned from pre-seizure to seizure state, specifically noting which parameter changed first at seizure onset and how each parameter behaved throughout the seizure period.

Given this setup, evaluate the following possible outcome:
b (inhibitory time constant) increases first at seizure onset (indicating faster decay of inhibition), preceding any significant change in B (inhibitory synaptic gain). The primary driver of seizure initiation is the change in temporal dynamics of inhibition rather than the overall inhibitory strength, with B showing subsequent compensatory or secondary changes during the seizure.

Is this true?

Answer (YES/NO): YES